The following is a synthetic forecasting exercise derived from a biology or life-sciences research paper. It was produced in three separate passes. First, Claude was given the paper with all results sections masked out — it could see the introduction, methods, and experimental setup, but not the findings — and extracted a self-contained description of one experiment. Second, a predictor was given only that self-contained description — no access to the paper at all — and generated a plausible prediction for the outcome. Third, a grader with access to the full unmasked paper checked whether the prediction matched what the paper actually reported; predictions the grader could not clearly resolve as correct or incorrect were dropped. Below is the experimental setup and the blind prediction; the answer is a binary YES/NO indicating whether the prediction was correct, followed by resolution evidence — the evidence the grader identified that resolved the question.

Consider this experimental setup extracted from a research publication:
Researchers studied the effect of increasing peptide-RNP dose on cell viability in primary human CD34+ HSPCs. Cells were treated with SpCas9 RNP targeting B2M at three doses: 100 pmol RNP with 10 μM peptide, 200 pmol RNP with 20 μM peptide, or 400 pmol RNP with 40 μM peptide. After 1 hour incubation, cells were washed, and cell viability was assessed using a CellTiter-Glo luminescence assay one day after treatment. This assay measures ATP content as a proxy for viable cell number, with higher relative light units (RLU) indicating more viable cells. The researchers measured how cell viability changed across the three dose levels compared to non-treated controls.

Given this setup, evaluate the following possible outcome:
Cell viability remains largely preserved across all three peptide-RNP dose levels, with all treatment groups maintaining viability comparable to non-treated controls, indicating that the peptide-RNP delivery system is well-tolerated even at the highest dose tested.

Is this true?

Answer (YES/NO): NO